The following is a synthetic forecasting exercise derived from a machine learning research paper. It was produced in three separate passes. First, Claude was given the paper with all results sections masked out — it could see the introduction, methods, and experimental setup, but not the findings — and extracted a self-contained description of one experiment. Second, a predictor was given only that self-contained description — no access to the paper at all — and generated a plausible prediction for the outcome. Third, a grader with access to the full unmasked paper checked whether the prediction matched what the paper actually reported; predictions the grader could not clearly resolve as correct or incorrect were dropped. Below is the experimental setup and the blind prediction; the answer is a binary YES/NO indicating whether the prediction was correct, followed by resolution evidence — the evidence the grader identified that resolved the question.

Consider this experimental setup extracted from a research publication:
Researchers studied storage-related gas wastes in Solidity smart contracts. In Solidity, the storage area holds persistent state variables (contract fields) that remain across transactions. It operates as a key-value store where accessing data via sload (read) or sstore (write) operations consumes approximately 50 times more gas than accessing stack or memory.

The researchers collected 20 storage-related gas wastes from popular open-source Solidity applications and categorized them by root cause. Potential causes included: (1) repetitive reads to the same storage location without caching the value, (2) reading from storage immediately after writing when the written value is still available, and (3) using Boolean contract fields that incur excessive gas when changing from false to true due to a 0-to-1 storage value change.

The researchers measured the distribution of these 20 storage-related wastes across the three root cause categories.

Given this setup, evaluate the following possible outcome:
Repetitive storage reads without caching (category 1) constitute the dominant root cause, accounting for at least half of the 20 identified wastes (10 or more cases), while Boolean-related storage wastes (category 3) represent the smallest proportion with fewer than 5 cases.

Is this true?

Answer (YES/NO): YES